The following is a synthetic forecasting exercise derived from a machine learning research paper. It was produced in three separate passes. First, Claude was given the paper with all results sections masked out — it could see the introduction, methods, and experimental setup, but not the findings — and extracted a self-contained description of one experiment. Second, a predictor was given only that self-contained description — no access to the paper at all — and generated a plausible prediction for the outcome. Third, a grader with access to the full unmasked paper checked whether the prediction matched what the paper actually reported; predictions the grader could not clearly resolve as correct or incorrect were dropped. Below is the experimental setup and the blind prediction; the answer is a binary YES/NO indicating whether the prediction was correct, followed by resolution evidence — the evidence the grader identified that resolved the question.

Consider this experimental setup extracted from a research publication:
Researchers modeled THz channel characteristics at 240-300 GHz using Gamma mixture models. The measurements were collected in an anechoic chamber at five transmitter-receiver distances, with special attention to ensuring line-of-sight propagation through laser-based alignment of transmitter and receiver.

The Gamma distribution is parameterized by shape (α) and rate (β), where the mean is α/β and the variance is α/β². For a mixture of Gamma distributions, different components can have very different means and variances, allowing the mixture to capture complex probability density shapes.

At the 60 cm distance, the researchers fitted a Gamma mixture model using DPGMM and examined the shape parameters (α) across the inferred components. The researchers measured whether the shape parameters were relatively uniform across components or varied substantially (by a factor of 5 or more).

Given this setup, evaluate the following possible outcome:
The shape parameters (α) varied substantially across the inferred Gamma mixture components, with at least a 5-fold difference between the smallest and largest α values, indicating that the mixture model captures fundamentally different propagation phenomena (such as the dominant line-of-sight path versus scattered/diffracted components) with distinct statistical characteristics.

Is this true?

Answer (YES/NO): YES